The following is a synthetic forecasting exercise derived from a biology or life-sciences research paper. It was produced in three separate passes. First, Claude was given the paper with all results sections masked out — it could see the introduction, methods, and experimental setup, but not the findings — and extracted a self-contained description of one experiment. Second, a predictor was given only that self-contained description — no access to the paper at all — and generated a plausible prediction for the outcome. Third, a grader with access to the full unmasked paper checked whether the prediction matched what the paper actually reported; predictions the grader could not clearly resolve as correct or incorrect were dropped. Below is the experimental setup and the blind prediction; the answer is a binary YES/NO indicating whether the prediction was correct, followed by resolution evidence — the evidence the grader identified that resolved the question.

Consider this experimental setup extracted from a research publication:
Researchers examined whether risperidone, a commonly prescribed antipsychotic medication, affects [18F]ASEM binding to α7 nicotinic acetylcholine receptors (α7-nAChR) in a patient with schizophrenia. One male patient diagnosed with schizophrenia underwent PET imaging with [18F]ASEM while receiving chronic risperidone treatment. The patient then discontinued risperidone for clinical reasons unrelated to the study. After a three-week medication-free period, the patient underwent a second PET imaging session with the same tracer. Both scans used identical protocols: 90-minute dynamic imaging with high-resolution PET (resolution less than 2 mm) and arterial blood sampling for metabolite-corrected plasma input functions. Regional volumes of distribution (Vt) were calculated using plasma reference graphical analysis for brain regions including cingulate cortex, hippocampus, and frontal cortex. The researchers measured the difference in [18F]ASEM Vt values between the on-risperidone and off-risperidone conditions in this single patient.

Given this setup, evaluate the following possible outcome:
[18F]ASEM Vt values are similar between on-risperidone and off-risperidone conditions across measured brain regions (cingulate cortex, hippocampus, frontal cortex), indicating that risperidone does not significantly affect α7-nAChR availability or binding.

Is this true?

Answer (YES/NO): YES